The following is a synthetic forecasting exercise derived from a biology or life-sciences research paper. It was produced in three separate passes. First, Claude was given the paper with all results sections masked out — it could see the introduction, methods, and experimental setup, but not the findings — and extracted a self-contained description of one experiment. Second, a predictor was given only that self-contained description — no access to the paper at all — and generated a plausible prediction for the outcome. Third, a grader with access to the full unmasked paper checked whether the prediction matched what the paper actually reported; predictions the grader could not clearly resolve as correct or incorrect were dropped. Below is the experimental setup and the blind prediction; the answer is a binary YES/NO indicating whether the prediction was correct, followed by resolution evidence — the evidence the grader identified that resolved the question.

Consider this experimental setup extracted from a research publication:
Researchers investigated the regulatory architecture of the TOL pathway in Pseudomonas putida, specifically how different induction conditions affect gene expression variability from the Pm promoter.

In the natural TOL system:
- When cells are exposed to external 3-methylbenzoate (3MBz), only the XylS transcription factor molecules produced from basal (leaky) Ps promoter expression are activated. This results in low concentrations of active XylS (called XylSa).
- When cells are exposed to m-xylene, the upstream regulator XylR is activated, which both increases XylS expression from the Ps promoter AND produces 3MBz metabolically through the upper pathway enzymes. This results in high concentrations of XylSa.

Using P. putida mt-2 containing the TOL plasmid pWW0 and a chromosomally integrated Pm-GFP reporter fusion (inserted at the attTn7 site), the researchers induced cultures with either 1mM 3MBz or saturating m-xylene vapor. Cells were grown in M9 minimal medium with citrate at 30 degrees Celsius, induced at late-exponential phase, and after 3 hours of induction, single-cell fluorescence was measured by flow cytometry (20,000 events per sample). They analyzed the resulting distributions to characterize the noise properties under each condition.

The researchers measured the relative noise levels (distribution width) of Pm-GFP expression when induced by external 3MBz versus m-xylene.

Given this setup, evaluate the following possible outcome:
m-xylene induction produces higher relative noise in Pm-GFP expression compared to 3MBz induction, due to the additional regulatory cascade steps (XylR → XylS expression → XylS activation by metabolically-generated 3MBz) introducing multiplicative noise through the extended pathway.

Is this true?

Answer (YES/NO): NO